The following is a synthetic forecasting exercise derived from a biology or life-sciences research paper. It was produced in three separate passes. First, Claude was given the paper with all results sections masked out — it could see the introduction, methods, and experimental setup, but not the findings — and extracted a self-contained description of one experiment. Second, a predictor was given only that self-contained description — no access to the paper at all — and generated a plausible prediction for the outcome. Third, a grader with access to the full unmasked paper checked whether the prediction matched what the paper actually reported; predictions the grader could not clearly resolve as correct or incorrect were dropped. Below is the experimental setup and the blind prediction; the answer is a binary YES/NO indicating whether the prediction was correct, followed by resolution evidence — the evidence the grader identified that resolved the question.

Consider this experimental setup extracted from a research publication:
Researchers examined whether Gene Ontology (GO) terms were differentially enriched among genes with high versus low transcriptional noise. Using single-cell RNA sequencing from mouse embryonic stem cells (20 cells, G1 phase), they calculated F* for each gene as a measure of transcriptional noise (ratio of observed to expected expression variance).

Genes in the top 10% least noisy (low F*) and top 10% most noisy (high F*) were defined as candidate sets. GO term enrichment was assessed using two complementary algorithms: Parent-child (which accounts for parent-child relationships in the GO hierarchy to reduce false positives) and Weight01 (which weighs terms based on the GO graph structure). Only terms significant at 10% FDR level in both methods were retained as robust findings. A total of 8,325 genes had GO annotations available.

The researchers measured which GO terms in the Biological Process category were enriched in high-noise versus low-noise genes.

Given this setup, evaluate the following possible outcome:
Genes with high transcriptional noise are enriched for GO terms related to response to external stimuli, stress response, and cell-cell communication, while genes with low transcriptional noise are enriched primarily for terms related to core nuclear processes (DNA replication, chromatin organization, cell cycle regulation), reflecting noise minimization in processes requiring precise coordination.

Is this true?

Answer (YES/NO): NO